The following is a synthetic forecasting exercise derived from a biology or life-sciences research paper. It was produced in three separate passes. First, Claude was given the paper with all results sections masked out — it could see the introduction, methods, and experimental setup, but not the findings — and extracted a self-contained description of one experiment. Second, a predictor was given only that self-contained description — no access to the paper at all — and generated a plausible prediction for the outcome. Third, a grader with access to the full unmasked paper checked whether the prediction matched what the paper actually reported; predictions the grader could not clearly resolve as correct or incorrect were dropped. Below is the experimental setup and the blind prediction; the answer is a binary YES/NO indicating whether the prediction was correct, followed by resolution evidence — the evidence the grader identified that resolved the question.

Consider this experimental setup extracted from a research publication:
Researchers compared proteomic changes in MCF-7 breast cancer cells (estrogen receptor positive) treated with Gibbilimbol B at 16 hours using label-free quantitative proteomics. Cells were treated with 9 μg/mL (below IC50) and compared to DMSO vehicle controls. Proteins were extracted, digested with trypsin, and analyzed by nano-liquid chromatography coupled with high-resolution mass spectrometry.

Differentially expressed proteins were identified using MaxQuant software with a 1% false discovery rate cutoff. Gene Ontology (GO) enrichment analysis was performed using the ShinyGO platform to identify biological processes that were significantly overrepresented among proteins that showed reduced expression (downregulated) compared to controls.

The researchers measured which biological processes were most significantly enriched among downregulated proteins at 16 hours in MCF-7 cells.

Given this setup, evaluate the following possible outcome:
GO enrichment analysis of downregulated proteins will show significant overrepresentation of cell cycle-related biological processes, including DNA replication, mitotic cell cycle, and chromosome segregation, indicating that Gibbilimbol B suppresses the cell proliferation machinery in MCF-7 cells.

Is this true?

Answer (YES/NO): NO